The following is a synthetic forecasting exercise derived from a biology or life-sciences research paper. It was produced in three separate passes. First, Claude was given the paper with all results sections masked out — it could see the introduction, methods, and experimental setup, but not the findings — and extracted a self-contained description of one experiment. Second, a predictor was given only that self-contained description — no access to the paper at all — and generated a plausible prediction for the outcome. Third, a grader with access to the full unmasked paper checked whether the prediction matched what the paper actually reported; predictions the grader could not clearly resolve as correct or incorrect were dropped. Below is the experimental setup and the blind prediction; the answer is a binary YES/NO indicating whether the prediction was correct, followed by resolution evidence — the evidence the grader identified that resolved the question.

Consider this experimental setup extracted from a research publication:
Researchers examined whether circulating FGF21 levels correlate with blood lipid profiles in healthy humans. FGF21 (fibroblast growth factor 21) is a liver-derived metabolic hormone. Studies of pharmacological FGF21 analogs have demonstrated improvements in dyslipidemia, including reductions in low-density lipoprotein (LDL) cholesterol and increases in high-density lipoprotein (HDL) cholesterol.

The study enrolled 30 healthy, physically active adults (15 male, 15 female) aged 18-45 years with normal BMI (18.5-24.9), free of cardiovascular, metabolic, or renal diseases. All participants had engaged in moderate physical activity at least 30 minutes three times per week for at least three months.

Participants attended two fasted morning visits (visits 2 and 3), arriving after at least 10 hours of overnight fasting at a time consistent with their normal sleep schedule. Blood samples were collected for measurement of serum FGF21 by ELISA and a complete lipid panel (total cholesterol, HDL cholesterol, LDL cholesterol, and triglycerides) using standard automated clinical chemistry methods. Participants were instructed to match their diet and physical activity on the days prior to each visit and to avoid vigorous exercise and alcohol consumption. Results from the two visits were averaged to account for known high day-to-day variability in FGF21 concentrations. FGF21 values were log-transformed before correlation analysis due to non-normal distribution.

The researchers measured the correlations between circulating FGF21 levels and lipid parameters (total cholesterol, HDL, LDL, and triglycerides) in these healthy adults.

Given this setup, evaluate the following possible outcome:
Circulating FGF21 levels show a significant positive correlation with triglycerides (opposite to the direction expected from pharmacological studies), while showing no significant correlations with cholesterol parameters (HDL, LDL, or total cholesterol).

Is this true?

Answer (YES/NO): NO